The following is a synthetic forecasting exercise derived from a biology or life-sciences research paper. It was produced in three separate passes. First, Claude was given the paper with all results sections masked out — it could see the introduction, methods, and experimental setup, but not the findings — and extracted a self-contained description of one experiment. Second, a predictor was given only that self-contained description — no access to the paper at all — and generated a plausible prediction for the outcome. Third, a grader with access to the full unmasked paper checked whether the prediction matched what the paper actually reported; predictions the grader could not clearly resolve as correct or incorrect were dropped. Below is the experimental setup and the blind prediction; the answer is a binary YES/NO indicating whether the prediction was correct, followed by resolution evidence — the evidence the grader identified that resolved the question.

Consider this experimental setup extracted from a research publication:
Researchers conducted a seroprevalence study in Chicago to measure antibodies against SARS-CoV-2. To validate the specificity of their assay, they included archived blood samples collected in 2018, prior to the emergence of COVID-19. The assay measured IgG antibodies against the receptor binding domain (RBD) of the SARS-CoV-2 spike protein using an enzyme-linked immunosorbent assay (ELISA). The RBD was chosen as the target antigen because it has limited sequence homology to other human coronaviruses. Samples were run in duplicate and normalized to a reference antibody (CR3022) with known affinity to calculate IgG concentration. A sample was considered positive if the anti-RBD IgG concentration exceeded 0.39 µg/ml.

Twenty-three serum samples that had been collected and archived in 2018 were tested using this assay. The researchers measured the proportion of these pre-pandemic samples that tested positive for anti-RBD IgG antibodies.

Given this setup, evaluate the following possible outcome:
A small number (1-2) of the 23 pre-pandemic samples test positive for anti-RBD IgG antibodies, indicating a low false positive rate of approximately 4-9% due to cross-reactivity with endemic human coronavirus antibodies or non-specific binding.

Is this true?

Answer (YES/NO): NO